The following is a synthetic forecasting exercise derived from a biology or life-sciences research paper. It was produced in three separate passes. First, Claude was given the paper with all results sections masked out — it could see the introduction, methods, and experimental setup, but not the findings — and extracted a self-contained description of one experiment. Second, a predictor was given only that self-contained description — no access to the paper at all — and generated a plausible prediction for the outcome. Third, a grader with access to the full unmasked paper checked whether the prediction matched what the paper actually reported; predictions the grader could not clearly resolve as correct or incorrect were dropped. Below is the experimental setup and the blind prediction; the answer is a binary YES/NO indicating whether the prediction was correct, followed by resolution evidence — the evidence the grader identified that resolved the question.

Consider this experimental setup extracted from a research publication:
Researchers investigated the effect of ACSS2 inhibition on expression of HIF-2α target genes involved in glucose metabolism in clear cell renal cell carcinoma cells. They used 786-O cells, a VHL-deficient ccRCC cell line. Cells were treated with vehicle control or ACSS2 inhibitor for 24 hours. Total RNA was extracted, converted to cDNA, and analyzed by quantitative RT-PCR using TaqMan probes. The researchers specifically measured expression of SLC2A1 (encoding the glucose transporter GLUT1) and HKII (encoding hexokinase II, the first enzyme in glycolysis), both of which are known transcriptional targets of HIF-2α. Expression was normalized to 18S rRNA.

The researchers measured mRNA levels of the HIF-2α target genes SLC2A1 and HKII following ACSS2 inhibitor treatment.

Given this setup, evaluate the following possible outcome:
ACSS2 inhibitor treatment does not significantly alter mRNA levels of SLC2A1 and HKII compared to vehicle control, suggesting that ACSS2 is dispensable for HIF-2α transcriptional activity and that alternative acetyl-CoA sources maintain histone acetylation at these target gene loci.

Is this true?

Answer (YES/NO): NO